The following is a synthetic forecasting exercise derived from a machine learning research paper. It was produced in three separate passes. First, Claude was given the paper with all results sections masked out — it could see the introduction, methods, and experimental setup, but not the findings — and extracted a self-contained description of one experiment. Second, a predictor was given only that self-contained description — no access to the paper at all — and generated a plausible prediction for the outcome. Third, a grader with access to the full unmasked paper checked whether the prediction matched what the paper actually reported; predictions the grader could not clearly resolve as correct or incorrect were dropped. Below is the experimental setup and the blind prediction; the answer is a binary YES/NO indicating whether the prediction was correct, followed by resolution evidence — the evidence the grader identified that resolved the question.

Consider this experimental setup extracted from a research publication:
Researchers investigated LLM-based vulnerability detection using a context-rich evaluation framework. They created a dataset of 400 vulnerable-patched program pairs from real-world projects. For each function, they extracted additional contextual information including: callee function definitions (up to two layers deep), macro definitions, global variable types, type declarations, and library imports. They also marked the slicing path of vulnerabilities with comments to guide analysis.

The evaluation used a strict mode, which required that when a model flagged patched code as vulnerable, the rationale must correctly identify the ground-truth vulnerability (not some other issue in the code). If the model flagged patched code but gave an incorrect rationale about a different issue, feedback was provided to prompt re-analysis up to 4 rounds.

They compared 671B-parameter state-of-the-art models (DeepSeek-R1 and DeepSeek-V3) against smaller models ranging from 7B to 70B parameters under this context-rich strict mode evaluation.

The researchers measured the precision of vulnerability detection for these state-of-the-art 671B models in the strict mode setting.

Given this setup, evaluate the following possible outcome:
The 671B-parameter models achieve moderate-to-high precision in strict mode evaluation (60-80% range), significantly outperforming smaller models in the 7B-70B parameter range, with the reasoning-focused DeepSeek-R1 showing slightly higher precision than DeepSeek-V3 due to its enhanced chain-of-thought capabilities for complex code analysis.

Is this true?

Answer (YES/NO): NO